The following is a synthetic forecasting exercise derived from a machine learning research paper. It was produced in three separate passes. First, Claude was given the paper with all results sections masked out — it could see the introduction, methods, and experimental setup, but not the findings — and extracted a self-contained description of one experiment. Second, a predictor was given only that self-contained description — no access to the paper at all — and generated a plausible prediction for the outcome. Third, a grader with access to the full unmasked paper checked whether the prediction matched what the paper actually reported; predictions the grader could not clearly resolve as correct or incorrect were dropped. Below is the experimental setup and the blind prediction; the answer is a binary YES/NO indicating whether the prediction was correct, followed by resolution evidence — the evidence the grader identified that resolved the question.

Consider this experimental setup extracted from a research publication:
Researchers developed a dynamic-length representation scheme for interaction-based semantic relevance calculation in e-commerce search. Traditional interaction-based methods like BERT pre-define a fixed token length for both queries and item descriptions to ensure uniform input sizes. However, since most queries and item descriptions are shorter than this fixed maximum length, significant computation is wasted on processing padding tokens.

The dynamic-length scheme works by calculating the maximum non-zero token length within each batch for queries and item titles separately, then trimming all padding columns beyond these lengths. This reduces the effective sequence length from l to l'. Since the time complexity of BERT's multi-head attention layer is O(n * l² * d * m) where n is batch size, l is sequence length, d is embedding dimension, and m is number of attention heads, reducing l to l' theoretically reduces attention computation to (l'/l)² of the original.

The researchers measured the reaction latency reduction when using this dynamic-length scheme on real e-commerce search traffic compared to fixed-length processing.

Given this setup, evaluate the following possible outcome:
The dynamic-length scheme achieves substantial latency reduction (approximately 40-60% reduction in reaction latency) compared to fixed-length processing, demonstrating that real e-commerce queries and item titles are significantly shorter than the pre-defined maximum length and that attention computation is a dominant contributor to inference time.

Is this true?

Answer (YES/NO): NO